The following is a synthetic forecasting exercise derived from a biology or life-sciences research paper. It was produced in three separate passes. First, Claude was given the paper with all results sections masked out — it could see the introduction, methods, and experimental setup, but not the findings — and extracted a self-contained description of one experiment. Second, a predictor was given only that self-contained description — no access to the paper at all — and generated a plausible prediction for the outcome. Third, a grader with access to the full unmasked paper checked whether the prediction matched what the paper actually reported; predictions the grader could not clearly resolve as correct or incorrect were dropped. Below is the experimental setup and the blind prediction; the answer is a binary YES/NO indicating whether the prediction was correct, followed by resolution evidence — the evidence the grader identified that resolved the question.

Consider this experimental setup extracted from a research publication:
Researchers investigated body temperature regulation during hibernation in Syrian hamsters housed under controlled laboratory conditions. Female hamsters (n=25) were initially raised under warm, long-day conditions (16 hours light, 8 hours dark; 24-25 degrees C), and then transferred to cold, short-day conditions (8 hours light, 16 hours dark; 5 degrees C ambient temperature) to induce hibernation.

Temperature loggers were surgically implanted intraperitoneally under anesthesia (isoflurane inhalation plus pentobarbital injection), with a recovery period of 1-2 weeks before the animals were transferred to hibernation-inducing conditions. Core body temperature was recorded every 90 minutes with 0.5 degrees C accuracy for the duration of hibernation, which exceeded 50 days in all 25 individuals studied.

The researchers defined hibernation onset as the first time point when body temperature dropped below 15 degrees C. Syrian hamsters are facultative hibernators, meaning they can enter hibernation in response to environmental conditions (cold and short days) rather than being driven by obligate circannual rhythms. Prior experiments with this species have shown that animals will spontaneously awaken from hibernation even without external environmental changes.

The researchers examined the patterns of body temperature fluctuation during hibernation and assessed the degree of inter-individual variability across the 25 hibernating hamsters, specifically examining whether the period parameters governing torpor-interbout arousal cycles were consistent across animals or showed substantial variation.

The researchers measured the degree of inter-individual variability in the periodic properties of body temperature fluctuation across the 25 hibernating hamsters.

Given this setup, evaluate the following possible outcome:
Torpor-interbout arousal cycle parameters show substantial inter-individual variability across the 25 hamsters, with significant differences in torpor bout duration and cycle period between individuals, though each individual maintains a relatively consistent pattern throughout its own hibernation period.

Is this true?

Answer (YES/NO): NO